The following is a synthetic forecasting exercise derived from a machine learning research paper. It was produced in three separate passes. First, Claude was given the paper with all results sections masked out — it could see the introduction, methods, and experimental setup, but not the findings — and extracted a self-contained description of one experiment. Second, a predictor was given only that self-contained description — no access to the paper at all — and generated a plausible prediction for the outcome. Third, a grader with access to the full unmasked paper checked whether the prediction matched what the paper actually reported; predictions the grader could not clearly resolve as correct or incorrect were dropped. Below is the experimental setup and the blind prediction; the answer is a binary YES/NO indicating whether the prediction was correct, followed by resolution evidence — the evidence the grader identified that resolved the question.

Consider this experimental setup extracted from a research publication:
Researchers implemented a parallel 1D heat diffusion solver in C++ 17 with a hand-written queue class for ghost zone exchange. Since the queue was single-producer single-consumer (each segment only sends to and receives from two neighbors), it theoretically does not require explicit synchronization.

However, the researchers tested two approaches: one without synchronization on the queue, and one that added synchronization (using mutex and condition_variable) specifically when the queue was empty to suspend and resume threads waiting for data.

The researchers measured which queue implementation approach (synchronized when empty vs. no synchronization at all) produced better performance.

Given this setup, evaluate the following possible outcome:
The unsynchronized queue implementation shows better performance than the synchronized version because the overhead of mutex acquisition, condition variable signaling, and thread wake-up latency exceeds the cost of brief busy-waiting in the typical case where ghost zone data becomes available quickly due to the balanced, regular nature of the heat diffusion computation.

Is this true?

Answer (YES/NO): NO